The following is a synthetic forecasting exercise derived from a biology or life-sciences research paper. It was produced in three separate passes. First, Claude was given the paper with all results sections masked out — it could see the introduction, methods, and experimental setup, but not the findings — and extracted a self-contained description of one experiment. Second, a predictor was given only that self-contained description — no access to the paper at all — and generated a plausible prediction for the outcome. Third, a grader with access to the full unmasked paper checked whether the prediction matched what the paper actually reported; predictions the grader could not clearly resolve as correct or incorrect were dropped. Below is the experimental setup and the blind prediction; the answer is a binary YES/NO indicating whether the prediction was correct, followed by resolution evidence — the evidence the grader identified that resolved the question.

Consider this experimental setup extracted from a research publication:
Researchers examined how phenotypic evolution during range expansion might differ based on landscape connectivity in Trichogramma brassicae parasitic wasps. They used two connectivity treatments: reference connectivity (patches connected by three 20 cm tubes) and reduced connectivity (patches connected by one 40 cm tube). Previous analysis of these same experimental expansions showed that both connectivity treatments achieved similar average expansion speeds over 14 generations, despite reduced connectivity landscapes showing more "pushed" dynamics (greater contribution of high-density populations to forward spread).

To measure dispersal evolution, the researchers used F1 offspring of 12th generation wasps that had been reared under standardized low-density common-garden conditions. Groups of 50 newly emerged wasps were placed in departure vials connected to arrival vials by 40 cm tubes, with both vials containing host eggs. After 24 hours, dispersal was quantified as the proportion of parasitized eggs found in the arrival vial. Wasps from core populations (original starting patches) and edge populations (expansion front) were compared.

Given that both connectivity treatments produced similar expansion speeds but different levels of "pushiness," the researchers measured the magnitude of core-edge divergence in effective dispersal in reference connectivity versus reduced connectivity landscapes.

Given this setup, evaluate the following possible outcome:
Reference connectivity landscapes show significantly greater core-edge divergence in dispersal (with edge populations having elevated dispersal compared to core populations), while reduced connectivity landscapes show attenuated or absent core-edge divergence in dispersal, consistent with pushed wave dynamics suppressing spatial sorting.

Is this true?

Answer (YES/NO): NO